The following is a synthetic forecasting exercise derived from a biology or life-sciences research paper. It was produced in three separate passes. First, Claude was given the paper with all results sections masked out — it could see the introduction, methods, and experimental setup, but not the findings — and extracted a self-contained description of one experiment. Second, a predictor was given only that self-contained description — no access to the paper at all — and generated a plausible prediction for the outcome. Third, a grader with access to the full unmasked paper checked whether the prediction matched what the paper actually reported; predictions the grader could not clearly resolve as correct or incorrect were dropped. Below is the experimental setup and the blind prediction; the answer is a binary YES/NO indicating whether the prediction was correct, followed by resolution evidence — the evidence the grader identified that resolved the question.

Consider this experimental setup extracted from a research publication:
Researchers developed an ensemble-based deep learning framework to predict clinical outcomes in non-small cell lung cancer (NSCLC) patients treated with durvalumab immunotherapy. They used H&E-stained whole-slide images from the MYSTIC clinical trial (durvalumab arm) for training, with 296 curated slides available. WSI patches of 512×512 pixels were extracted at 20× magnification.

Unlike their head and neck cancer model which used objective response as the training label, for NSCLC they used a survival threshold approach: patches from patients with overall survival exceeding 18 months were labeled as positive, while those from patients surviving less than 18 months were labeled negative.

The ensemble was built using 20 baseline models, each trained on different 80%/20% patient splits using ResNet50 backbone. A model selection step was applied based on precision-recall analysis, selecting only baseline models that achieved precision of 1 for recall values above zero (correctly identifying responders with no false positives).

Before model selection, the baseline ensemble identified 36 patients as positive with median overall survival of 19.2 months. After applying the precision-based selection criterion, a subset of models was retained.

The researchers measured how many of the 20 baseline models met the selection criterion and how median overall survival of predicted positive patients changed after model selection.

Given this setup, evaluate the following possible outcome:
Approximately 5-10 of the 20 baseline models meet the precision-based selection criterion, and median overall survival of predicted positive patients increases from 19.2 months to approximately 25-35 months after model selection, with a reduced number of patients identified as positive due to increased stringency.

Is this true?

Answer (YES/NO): NO